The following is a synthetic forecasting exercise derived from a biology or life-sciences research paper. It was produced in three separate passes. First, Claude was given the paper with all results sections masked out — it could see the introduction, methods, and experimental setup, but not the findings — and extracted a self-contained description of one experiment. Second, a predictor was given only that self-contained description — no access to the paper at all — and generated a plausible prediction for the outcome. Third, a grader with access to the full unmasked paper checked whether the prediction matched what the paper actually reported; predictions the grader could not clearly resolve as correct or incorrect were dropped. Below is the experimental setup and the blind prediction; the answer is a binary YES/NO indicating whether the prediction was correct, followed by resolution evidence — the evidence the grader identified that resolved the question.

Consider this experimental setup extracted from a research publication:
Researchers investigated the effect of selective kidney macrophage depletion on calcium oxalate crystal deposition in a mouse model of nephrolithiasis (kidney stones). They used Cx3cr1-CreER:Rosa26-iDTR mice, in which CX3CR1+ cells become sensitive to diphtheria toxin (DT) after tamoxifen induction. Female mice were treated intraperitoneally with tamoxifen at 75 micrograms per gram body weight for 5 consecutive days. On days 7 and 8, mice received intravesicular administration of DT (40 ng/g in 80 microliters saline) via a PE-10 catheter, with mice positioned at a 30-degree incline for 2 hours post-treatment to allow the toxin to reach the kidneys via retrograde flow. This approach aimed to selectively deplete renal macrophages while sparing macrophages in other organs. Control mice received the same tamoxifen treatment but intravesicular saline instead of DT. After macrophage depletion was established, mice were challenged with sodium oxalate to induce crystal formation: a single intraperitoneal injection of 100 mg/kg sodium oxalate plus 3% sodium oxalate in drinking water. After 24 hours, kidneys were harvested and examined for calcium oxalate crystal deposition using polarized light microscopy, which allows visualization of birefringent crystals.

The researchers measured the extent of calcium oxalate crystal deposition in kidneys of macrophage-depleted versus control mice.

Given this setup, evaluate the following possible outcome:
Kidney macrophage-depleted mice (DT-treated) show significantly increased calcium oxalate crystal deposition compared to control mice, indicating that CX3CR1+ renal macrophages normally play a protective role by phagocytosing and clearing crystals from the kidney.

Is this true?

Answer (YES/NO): YES